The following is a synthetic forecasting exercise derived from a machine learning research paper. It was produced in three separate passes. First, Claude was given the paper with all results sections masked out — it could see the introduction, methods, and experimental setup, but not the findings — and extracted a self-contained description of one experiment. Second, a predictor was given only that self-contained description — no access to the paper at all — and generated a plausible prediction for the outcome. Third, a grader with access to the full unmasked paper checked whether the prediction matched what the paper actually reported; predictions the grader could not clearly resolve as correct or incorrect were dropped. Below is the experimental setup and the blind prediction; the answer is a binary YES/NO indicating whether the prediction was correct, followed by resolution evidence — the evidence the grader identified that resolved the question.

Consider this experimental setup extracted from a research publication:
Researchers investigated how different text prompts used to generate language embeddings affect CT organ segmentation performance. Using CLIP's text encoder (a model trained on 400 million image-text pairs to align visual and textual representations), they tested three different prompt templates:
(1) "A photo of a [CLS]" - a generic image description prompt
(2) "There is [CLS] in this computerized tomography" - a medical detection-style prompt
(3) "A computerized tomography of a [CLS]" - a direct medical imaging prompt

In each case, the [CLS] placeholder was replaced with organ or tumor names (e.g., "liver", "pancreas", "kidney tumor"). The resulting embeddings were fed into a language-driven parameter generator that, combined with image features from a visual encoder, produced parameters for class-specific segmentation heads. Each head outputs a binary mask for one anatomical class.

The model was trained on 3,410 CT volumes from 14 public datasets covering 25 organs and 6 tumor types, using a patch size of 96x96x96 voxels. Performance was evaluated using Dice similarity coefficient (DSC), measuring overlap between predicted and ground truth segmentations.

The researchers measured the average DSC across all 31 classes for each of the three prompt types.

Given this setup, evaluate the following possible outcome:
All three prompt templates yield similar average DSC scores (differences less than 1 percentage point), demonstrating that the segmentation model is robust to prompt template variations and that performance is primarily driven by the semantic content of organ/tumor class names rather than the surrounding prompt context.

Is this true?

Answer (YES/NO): NO